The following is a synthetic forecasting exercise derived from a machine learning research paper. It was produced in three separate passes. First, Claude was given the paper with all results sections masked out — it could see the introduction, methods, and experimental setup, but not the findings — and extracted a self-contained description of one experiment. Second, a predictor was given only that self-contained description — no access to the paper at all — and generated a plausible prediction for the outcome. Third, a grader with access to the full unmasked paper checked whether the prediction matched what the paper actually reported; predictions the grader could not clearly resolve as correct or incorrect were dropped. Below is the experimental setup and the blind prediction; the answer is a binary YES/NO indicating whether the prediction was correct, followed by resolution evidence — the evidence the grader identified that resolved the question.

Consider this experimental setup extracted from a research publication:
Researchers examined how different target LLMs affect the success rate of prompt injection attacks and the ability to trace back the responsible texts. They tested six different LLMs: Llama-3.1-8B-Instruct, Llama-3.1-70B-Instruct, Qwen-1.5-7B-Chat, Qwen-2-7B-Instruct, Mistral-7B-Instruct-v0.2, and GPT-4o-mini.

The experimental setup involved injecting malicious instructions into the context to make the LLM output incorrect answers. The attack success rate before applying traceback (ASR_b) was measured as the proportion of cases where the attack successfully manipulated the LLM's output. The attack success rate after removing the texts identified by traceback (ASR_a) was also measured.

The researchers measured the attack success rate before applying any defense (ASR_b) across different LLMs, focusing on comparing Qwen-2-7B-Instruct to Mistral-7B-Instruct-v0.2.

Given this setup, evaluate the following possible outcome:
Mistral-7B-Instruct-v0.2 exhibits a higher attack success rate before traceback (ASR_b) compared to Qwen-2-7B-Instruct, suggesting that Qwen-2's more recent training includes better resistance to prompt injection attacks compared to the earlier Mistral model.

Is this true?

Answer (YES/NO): NO